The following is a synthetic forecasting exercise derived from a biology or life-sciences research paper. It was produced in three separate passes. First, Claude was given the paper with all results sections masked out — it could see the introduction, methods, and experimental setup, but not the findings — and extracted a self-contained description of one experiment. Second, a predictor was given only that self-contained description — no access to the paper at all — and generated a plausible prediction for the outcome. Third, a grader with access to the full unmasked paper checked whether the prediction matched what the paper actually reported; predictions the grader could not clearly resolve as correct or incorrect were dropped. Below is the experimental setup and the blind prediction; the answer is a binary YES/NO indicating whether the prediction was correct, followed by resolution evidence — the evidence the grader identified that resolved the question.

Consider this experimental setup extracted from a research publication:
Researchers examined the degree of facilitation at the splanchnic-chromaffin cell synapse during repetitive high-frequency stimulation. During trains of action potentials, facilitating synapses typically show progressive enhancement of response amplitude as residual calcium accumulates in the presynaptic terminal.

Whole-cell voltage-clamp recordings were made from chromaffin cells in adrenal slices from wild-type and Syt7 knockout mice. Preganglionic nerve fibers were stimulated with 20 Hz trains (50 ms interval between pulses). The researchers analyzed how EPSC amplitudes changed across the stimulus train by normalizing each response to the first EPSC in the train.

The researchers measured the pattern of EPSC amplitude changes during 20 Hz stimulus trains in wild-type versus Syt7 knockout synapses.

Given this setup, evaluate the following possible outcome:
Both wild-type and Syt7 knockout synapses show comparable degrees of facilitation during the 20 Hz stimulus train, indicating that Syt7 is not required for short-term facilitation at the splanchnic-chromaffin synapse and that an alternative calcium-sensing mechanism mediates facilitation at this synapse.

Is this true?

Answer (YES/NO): NO